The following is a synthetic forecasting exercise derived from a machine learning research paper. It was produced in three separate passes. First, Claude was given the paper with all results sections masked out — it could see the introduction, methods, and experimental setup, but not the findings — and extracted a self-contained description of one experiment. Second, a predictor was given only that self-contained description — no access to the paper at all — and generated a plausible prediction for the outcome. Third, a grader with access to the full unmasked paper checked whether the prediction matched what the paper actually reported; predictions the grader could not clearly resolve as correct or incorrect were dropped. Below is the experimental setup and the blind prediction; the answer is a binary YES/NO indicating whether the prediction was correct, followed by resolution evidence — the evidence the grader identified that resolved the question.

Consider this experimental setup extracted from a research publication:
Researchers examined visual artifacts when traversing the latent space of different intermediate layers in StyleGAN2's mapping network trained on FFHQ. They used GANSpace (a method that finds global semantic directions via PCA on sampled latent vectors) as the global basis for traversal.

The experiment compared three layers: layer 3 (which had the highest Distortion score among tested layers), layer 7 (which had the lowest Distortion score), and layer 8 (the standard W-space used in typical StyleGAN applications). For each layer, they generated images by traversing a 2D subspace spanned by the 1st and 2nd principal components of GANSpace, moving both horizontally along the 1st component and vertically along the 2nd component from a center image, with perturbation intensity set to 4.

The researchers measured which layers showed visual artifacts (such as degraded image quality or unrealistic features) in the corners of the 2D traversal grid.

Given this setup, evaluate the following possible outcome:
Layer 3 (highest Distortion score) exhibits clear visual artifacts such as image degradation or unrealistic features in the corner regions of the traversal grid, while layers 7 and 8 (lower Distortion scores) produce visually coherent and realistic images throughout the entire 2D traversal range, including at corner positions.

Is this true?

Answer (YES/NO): NO